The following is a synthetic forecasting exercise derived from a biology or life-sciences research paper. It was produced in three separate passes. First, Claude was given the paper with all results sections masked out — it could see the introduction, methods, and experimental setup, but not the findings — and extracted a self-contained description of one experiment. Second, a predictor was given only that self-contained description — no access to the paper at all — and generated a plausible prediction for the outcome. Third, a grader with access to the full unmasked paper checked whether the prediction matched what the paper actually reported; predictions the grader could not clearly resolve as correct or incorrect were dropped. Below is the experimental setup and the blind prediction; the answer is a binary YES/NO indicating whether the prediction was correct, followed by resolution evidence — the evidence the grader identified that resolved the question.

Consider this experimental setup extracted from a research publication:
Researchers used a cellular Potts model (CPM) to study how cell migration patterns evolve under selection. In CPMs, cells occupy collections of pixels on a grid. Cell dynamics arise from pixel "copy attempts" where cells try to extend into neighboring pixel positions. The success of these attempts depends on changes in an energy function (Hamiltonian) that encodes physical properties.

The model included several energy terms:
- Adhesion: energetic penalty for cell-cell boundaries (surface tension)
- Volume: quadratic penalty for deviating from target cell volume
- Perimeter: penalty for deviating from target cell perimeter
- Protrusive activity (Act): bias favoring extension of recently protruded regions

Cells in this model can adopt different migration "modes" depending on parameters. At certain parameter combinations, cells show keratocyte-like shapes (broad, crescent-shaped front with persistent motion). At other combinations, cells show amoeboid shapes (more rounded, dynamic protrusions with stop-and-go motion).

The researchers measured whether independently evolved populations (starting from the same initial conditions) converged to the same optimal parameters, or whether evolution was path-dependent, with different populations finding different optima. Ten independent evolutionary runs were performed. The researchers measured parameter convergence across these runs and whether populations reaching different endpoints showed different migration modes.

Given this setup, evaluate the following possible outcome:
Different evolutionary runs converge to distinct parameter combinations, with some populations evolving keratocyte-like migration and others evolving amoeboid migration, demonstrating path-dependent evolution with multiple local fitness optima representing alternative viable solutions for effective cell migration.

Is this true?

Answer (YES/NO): NO